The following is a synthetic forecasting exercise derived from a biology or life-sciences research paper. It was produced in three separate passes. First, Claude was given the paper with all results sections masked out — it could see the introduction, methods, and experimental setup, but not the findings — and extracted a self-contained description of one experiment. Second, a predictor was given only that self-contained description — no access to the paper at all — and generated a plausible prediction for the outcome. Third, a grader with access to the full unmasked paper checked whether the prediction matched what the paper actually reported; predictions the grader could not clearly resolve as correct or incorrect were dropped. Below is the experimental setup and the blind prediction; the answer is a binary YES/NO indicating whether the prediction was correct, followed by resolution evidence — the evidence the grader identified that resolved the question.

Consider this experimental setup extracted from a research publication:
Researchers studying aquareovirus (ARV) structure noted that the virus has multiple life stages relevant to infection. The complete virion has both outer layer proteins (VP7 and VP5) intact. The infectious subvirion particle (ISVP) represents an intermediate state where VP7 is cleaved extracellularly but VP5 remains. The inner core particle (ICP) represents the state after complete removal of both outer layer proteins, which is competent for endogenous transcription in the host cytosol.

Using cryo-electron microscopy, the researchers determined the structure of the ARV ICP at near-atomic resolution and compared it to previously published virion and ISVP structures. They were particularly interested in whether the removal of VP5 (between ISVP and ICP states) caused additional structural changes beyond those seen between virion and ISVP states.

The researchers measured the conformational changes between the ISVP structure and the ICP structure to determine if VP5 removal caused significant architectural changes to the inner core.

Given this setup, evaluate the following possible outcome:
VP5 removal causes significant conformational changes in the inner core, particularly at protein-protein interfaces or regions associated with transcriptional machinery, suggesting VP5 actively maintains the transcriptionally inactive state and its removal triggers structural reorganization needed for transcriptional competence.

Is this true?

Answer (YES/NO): YES